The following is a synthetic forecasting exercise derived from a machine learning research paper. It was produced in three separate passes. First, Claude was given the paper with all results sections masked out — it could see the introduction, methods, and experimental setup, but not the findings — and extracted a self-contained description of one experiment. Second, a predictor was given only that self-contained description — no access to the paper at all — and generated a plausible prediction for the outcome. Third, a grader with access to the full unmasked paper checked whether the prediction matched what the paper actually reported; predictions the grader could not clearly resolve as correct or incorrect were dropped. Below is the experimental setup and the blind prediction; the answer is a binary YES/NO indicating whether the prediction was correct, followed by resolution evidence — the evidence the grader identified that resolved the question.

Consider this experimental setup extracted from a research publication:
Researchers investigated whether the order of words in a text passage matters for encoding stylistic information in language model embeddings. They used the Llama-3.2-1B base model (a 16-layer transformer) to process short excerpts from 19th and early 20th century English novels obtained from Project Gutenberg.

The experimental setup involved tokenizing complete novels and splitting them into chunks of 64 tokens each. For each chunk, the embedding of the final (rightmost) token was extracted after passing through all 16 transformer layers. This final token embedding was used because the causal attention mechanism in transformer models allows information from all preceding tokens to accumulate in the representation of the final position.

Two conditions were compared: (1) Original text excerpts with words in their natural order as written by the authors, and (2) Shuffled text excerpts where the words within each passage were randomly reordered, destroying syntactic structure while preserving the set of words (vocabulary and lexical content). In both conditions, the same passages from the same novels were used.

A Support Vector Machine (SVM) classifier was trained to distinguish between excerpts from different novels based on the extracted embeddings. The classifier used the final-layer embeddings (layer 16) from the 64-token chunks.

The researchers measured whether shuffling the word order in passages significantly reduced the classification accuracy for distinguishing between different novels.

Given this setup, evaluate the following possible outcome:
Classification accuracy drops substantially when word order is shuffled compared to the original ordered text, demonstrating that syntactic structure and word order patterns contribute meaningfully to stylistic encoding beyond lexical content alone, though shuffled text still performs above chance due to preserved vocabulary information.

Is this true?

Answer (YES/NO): NO